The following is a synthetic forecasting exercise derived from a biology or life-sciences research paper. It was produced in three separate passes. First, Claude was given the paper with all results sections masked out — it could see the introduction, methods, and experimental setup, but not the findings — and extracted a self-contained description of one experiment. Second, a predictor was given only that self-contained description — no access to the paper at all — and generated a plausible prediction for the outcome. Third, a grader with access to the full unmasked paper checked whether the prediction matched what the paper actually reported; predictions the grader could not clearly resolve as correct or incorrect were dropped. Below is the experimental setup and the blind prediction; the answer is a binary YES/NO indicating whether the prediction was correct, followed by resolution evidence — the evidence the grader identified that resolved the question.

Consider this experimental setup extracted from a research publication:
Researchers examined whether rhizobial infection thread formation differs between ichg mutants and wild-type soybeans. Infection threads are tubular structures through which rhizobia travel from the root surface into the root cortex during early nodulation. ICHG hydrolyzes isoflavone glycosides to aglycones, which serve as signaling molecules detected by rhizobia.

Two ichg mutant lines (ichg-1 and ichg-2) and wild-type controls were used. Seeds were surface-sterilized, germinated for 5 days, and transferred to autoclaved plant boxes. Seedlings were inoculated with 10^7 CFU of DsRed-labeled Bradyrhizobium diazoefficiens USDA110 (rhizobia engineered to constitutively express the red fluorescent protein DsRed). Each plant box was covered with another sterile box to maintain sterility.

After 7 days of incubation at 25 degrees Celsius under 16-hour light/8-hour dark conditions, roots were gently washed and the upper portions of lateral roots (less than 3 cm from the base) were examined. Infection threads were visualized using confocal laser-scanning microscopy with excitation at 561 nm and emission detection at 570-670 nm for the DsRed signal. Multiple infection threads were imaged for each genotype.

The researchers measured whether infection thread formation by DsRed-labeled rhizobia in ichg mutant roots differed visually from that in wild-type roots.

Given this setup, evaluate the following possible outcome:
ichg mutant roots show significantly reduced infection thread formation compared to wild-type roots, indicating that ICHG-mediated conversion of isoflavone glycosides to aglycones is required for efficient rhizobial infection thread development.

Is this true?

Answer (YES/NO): NO